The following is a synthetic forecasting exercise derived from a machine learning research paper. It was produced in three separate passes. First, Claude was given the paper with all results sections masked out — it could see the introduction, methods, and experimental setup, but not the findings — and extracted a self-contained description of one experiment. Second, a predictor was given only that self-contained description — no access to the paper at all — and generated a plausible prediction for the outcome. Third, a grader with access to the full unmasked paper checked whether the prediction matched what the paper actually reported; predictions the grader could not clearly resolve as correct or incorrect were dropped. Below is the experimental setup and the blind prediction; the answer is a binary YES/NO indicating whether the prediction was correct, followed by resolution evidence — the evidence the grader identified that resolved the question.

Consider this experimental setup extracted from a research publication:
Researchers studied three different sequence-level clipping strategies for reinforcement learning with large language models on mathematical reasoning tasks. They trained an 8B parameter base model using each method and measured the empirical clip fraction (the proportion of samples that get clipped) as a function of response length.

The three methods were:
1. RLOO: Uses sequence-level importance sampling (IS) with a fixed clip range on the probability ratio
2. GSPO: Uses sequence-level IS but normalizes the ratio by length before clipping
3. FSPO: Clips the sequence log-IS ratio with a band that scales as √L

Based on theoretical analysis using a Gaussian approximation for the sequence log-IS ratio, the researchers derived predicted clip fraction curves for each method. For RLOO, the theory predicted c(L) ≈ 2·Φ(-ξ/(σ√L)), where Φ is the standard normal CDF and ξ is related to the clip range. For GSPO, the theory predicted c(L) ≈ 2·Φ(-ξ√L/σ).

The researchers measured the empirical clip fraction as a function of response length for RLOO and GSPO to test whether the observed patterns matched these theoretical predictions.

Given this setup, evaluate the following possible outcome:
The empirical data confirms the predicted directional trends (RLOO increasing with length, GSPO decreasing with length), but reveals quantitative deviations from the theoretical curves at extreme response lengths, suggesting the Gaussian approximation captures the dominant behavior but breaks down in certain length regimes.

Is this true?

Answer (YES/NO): NO